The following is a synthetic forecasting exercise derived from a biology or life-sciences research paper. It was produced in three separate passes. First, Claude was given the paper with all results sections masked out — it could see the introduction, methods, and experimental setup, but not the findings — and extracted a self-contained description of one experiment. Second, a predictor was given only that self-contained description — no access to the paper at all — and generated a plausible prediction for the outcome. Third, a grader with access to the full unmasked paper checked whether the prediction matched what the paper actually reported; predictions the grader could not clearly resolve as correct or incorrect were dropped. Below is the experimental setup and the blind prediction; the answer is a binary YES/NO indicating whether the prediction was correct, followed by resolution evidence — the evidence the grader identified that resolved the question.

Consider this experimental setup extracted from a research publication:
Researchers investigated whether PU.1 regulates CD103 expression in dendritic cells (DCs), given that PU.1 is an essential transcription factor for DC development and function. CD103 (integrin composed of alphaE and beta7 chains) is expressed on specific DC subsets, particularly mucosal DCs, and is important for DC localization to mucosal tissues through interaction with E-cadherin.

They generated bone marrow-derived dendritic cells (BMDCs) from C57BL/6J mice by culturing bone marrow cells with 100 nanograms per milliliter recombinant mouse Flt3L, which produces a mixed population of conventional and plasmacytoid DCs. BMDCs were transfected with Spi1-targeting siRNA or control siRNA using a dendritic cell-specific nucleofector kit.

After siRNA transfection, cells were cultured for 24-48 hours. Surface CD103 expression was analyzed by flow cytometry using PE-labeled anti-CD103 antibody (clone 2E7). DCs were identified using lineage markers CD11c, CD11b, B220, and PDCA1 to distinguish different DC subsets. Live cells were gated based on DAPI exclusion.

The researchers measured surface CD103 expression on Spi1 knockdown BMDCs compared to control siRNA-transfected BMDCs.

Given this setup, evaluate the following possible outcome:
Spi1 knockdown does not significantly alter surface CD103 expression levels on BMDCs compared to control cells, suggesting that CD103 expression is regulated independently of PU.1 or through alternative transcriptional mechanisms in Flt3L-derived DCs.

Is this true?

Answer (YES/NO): NO